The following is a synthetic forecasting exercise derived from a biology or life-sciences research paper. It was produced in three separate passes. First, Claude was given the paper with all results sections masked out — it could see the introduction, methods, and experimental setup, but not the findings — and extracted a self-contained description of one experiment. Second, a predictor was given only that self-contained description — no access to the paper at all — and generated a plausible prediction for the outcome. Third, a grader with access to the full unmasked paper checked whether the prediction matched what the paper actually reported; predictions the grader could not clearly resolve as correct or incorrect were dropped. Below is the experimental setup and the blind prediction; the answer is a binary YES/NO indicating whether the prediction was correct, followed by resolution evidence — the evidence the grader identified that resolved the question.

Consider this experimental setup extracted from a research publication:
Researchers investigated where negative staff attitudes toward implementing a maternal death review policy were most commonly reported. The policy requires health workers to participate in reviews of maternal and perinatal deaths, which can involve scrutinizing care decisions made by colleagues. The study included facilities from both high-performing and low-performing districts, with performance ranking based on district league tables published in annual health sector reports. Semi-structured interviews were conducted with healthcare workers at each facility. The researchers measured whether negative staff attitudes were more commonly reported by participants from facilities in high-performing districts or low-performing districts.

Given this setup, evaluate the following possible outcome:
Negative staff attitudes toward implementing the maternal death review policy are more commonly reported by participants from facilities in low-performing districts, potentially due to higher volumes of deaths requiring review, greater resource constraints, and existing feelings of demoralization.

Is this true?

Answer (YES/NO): YES